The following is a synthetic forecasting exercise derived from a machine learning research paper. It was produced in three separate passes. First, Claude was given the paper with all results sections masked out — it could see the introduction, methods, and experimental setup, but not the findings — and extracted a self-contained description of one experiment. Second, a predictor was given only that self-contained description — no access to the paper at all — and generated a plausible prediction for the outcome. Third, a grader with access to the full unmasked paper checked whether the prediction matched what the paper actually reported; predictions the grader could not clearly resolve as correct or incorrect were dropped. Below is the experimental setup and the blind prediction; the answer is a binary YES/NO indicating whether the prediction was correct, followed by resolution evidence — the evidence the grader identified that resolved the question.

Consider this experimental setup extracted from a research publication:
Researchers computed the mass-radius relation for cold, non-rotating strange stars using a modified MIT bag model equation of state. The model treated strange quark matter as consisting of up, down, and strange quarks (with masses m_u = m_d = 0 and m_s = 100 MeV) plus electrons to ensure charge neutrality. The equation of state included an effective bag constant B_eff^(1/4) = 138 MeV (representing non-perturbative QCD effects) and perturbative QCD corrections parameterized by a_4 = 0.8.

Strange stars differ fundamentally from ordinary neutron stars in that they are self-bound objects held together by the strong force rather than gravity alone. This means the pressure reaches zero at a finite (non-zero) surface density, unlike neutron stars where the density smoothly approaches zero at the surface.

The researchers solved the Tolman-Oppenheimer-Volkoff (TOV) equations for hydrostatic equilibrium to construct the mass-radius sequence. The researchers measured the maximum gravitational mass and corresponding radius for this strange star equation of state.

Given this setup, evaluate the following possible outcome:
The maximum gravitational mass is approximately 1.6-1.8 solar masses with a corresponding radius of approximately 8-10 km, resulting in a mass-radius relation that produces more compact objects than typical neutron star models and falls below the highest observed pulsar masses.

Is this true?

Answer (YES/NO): NO